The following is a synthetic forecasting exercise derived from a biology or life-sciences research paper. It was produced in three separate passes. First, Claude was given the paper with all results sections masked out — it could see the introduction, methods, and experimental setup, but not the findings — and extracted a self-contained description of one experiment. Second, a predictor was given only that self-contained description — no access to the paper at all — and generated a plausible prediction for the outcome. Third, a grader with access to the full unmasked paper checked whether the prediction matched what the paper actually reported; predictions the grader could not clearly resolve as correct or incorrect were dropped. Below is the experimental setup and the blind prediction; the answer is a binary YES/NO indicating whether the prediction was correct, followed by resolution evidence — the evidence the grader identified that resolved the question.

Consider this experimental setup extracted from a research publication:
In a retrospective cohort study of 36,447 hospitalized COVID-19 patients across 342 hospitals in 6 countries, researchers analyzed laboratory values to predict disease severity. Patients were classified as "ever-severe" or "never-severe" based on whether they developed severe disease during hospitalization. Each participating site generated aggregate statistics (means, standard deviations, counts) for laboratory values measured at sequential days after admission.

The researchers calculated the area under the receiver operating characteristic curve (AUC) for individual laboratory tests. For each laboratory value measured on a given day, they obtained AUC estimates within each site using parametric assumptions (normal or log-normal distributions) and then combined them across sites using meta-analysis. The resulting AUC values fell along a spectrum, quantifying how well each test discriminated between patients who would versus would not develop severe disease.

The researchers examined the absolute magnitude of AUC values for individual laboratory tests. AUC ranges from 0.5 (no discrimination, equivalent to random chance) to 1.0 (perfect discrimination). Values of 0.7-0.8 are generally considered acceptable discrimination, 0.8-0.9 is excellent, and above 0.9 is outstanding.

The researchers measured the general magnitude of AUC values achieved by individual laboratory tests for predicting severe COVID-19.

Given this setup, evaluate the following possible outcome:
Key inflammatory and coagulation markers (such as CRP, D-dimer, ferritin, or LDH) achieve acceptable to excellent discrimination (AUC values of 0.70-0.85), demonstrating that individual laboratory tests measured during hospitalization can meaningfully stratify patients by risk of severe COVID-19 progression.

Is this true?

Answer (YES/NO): NO